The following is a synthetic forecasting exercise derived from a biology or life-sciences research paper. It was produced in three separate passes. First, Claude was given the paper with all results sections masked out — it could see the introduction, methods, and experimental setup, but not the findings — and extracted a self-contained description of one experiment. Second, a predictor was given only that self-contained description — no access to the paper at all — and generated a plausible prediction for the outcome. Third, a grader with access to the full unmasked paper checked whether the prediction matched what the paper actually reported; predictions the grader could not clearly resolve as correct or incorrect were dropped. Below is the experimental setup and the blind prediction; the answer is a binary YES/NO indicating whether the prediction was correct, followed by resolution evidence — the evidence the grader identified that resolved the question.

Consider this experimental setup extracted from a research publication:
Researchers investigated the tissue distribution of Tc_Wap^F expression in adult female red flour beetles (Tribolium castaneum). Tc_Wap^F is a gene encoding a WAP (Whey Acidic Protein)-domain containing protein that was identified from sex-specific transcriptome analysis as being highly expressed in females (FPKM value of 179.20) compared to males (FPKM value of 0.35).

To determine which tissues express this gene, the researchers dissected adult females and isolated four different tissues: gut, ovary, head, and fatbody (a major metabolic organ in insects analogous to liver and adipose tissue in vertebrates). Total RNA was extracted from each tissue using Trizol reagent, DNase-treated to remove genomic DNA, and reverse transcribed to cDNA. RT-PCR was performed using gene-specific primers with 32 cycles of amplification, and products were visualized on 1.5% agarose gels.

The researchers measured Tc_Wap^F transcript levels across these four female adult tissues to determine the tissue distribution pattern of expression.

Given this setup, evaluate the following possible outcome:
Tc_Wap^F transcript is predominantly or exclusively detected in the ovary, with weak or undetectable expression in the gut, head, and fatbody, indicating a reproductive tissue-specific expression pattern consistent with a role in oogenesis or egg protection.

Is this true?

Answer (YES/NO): NO